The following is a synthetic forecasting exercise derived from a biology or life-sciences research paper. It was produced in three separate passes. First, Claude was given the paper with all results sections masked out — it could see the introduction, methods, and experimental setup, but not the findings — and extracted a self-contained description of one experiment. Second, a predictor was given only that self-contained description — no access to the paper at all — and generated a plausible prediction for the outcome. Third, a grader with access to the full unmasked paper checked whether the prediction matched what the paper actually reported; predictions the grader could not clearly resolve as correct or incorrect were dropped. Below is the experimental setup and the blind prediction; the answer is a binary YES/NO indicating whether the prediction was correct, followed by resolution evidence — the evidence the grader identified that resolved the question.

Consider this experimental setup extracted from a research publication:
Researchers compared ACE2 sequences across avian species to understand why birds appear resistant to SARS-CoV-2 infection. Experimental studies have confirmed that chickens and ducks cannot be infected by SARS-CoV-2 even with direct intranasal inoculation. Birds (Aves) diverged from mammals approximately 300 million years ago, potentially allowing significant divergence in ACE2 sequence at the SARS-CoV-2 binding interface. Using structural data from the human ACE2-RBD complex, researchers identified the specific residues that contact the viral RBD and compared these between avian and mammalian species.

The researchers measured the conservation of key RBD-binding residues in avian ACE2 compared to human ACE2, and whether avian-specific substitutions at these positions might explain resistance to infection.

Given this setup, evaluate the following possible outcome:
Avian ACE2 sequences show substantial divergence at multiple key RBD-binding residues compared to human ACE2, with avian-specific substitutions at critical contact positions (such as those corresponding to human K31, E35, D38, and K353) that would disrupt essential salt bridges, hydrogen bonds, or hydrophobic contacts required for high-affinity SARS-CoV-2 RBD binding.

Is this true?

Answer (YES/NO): NO